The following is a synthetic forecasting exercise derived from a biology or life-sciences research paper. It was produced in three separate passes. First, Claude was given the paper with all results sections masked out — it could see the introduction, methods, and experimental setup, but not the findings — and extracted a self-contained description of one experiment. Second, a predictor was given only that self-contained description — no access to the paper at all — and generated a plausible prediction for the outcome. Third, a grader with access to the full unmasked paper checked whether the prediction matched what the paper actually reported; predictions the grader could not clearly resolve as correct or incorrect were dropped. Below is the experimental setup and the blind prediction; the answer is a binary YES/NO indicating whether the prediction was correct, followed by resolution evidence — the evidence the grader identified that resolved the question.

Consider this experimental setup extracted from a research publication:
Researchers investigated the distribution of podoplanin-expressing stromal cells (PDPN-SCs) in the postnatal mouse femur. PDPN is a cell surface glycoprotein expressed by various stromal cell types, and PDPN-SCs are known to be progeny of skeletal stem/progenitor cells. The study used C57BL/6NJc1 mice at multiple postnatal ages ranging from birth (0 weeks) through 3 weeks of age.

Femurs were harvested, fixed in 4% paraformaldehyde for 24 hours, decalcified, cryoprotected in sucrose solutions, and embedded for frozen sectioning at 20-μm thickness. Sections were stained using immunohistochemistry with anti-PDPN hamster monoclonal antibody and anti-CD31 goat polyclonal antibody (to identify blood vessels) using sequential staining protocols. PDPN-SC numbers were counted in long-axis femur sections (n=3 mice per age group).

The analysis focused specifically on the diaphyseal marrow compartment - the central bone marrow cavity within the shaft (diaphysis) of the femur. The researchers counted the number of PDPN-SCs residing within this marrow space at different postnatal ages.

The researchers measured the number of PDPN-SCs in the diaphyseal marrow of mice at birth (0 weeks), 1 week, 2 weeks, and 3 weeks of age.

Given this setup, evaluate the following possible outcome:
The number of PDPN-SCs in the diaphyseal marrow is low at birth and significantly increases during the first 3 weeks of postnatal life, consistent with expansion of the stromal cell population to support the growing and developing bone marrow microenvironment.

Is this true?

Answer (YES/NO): NO